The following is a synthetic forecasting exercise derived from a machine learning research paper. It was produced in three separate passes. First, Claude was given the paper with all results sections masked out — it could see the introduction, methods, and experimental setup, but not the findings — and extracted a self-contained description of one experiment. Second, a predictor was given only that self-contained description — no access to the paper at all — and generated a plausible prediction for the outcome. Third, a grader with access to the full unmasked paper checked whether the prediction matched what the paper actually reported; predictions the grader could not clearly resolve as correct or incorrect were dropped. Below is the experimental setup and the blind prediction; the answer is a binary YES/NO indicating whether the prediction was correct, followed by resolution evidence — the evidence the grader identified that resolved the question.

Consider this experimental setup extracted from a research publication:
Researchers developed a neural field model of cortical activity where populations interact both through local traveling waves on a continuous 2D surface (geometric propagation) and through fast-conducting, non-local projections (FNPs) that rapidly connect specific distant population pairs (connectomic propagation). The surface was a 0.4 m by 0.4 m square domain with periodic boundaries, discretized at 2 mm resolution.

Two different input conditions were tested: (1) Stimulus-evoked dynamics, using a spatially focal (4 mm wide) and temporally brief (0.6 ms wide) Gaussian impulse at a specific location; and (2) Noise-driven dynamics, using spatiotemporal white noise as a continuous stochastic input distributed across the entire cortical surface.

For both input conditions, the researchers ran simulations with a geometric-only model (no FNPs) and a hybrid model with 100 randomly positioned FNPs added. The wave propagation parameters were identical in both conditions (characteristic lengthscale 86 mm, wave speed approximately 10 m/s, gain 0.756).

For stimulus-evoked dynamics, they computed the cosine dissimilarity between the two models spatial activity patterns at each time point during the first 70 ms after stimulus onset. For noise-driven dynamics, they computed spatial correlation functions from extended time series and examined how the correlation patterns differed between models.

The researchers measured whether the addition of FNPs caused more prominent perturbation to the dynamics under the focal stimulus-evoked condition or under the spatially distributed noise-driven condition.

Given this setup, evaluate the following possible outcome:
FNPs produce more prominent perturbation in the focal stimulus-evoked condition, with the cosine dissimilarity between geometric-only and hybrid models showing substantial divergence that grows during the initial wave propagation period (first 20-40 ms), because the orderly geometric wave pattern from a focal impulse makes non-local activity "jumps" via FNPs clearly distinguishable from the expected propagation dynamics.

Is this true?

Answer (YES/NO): NO